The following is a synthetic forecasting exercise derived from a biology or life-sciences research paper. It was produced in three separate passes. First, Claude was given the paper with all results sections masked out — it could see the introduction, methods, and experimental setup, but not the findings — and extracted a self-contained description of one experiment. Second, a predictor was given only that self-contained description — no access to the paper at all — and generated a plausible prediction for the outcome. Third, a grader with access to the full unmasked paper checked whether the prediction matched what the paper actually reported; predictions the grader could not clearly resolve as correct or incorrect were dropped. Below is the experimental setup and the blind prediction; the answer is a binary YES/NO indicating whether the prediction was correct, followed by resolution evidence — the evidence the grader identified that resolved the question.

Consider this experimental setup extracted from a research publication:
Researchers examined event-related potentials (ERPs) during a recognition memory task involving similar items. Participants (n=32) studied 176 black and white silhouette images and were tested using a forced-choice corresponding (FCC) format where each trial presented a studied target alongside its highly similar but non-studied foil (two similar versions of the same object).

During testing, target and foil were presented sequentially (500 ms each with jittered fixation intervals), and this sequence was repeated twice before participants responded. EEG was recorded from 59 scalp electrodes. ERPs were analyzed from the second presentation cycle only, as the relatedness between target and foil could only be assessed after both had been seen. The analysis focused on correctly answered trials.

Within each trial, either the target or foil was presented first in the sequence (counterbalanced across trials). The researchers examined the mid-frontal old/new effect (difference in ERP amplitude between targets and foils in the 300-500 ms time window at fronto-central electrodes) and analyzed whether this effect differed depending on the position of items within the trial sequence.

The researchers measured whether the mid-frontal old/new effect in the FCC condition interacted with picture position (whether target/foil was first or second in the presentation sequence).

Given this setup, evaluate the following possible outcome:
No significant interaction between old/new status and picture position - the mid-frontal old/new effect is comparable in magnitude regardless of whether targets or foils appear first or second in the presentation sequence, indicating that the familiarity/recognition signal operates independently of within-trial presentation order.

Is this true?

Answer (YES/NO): NO